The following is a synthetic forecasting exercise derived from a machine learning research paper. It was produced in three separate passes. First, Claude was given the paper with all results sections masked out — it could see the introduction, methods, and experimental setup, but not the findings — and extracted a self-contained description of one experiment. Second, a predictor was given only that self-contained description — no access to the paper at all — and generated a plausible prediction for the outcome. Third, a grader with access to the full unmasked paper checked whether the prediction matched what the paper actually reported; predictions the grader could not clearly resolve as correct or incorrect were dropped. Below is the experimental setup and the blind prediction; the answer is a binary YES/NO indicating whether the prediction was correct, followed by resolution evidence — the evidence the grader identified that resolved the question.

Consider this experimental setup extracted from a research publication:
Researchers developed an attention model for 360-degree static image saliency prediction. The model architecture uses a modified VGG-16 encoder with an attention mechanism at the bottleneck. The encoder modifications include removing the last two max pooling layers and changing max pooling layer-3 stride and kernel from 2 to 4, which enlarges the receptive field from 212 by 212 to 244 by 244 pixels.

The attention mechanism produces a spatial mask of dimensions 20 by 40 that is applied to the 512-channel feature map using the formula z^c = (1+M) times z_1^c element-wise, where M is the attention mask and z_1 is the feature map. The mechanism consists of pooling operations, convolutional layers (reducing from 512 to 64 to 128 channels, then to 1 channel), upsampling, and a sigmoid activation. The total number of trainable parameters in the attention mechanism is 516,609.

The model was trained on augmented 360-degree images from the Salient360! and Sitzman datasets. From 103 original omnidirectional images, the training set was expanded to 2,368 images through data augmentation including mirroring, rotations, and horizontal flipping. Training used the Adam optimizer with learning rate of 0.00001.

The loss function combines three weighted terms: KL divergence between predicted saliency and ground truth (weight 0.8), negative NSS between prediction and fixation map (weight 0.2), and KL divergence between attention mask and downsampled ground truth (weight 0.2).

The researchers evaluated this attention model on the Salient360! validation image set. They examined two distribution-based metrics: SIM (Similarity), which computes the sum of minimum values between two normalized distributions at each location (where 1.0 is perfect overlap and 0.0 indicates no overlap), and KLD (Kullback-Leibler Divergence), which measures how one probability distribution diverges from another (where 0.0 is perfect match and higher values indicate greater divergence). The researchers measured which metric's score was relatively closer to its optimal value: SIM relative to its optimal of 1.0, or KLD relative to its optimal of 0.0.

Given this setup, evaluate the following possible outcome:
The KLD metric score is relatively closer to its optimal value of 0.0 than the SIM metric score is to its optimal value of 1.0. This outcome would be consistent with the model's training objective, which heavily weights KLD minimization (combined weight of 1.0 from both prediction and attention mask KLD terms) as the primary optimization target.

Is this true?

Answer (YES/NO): NO